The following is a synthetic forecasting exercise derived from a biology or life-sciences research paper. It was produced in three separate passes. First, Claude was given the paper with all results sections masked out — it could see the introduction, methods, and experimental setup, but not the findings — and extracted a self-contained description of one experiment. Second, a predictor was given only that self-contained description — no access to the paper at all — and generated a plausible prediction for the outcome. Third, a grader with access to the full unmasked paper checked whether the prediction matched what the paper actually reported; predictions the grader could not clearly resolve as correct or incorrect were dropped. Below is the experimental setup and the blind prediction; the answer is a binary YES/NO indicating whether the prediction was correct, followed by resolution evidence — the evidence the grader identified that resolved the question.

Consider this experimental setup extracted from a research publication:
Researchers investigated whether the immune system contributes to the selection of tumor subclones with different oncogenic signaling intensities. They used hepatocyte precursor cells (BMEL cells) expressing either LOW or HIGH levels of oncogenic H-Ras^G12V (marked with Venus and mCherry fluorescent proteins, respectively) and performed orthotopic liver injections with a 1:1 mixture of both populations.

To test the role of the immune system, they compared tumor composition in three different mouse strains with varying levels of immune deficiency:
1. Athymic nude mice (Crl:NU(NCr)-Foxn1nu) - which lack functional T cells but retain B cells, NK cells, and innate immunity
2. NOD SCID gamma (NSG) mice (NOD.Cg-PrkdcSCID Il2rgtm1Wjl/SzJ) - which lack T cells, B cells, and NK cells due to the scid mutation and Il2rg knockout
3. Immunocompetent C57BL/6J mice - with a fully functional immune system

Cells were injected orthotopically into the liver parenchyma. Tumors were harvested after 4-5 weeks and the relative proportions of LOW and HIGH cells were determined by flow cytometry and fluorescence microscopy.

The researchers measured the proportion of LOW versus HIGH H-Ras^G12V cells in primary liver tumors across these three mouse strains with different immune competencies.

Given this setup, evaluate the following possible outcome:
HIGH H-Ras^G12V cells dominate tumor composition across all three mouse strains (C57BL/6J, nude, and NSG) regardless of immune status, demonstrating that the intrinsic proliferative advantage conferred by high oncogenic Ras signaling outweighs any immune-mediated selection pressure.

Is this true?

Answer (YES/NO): NO